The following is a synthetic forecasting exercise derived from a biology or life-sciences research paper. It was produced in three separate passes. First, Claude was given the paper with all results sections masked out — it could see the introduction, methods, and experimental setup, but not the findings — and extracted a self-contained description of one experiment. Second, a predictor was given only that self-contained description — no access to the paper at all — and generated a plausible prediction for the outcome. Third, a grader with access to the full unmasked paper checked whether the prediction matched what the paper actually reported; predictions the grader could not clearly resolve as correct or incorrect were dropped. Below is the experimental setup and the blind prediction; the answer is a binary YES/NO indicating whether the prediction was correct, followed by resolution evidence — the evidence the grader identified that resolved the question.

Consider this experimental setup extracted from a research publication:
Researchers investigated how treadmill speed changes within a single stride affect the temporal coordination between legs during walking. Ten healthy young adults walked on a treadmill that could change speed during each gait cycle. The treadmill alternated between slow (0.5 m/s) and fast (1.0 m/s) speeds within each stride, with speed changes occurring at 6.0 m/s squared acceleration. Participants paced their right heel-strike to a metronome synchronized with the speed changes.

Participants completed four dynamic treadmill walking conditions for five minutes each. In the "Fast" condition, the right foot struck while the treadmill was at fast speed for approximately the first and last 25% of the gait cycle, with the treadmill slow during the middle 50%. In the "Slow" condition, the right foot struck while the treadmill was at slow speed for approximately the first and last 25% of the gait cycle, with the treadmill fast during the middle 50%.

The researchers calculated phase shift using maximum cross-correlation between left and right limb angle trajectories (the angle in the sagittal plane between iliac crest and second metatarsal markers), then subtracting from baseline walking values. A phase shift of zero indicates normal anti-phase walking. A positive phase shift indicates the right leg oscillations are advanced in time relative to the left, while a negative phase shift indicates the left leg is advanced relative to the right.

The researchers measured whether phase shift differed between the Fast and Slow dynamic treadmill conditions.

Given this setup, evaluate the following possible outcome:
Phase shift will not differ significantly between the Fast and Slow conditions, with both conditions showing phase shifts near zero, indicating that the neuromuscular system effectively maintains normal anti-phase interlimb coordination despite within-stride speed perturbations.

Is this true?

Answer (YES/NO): NO